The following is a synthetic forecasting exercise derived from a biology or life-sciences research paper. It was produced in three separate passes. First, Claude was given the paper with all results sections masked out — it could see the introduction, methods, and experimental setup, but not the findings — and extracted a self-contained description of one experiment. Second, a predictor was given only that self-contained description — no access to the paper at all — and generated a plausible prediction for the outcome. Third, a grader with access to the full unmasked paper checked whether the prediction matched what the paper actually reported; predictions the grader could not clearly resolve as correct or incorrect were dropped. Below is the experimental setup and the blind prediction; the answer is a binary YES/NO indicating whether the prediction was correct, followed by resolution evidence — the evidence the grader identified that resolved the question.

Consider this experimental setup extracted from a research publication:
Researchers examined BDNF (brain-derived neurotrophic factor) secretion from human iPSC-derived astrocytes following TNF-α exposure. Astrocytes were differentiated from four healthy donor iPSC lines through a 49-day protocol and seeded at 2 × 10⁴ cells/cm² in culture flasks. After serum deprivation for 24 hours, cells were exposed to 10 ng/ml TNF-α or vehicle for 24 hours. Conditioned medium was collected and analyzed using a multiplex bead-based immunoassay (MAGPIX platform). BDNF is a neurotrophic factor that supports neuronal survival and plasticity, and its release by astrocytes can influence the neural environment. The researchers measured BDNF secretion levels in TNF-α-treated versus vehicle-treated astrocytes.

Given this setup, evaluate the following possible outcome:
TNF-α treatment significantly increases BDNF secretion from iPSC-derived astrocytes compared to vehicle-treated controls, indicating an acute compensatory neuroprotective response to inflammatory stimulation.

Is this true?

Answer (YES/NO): YES